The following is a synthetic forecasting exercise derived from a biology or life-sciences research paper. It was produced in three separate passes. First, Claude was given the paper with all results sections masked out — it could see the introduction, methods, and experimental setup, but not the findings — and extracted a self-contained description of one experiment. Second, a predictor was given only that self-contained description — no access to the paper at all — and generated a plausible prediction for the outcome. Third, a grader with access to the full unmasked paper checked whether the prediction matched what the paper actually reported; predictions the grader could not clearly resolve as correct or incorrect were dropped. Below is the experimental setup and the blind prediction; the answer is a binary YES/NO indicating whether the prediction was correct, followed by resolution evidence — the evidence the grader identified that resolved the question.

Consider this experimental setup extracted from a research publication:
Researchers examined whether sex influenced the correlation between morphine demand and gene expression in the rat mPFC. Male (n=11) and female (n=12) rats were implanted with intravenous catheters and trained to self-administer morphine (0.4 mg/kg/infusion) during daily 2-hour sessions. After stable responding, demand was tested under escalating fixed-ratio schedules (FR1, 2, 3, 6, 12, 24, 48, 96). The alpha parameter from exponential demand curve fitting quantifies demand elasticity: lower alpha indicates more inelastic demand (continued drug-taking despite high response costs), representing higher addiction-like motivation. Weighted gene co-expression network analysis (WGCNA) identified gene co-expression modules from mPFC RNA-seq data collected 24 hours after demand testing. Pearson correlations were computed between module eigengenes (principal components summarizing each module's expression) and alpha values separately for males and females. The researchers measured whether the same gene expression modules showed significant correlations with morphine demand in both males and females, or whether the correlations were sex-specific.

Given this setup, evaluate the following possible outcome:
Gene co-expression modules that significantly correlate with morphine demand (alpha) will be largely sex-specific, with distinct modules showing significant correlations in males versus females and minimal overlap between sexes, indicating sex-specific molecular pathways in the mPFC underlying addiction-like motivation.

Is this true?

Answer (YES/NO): NO